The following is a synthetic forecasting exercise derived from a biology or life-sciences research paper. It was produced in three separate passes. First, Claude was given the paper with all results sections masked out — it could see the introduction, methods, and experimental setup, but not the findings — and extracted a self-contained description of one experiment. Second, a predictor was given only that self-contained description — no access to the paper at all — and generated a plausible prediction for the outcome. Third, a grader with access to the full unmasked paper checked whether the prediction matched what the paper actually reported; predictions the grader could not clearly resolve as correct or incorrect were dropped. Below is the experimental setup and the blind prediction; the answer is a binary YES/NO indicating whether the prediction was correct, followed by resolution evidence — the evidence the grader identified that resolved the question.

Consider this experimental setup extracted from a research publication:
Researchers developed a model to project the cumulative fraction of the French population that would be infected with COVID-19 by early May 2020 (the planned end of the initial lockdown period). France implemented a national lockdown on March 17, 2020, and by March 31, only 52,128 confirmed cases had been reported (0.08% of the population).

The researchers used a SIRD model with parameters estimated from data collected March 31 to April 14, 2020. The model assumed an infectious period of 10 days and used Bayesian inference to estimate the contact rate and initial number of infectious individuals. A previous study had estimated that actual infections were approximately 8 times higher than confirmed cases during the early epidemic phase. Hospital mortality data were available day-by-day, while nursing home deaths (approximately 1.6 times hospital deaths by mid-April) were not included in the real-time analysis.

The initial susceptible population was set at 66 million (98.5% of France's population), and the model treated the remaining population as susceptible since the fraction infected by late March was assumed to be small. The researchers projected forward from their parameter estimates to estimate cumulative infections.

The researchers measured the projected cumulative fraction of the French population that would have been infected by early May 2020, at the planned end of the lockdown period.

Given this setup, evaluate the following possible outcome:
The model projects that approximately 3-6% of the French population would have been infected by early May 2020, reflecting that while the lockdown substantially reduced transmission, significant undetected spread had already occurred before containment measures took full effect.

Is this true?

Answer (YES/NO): YES